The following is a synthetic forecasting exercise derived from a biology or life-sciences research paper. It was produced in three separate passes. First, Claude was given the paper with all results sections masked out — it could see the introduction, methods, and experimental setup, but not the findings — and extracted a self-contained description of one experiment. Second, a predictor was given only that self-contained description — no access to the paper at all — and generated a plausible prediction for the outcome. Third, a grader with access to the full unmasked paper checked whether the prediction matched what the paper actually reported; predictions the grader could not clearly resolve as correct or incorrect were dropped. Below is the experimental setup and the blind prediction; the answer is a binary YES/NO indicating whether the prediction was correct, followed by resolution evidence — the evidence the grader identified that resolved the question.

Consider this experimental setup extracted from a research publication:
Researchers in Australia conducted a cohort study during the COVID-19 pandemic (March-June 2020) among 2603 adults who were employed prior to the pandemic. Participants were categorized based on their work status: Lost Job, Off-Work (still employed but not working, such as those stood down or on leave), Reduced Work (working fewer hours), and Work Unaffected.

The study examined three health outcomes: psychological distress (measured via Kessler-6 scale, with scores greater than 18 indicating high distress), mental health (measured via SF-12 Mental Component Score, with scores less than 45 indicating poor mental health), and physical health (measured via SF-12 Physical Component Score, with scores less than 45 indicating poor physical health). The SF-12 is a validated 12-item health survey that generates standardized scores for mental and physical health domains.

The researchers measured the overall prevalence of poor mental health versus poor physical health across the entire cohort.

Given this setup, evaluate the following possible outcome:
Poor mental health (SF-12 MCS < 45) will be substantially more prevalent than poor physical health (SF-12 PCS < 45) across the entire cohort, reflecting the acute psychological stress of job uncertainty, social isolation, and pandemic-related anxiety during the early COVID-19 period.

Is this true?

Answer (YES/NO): YES